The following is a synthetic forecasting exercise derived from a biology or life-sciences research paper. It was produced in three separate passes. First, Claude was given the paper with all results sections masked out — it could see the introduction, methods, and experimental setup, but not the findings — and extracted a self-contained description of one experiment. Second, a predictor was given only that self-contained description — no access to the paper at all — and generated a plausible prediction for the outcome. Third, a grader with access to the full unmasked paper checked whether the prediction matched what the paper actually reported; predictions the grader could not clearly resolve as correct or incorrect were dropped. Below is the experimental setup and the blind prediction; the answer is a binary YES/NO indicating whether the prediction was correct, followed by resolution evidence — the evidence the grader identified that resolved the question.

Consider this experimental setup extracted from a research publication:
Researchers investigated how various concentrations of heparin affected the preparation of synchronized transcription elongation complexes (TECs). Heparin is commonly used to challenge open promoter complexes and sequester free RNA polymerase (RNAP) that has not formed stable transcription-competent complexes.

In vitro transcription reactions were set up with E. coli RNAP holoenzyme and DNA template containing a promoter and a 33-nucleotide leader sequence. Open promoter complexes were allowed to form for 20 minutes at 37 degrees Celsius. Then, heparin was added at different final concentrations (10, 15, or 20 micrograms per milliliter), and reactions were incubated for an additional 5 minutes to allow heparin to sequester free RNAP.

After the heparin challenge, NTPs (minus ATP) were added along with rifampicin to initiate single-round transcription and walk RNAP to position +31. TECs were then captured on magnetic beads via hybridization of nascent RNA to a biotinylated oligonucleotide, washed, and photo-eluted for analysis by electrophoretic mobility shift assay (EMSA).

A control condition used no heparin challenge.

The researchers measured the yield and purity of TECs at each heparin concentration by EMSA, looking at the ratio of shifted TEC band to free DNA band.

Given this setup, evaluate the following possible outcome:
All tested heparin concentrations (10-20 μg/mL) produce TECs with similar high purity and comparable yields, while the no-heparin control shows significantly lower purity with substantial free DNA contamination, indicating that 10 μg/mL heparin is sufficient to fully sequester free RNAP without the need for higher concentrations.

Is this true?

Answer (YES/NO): NO